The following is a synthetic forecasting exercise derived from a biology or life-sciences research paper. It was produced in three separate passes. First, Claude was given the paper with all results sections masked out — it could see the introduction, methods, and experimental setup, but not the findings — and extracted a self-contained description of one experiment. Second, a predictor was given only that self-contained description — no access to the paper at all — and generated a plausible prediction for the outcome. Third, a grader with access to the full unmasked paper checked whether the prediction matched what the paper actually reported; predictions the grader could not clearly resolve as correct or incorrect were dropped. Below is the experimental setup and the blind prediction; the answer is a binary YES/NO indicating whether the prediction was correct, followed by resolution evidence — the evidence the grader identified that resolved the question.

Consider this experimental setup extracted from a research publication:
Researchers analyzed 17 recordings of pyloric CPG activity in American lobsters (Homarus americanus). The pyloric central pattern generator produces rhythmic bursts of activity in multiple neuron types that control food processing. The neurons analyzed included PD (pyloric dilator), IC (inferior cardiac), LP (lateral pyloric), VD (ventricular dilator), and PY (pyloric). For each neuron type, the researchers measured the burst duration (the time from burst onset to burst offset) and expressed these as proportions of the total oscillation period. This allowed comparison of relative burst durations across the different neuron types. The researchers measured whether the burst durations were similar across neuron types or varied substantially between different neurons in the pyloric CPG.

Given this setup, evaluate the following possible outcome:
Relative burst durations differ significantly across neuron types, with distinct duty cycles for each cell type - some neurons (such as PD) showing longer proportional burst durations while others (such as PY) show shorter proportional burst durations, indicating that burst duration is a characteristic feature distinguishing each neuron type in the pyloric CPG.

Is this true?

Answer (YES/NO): NO